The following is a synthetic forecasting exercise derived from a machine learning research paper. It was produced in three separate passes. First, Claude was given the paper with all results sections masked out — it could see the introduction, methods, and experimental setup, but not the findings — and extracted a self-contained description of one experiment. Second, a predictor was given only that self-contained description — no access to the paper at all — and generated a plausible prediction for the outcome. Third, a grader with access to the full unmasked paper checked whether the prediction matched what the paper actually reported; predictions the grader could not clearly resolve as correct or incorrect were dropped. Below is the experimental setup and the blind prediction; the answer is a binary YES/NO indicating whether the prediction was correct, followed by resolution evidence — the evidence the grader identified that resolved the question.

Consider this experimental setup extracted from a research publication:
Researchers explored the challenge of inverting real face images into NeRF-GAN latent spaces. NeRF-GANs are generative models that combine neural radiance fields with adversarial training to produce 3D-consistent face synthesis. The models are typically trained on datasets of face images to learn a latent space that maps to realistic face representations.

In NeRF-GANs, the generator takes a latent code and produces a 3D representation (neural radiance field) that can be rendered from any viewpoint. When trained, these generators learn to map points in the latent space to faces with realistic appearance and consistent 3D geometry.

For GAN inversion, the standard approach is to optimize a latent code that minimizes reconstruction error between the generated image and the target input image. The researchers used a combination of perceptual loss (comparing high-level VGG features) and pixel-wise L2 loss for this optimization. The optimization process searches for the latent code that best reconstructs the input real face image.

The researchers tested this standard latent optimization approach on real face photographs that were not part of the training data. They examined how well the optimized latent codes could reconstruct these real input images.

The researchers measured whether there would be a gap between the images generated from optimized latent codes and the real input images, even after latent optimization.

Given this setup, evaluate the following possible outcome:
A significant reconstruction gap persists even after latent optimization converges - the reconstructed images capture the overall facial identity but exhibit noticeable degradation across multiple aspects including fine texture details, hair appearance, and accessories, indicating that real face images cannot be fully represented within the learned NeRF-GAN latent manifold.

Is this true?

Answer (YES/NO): NO